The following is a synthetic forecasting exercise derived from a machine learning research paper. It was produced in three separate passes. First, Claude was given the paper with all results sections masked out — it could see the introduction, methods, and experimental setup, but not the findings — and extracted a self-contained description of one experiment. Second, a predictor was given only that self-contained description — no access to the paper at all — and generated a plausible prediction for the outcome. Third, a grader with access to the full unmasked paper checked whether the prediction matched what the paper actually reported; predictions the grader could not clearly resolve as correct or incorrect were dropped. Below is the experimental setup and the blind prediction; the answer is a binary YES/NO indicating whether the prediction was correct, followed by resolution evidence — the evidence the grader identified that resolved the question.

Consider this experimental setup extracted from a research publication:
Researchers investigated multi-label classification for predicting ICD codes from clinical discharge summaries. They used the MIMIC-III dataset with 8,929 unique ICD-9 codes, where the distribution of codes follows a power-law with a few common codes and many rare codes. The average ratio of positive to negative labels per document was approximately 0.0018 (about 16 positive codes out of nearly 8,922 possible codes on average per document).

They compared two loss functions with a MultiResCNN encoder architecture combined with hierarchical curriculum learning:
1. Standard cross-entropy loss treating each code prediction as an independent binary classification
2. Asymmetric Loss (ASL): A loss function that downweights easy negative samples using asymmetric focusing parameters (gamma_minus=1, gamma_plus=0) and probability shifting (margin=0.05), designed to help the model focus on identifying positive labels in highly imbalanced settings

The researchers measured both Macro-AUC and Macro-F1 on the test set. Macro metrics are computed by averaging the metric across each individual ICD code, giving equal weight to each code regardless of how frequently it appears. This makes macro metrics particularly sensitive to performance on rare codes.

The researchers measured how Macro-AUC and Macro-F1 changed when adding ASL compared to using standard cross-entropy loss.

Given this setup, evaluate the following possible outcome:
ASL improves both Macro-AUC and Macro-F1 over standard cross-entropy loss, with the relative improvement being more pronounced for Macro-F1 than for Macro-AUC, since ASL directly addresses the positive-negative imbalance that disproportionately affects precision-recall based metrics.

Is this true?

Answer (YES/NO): NO